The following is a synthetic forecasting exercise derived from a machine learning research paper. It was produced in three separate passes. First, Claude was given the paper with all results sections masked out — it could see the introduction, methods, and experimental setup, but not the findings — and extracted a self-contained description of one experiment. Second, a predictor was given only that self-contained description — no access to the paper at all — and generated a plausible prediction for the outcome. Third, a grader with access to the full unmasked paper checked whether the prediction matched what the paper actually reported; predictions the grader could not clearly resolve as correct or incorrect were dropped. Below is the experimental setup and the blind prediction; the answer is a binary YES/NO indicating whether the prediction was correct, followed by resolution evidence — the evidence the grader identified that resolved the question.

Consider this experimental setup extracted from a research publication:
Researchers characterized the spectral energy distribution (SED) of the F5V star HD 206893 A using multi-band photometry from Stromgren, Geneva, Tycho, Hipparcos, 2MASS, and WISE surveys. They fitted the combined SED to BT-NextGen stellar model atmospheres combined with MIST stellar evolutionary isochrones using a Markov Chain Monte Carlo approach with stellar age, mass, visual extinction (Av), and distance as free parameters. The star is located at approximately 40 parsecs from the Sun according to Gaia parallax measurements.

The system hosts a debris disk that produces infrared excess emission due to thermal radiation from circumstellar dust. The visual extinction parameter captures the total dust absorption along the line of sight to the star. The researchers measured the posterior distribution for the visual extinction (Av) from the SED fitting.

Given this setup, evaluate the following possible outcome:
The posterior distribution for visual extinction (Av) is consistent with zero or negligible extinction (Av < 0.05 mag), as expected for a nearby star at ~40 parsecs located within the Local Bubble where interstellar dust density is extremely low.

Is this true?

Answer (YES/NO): NO